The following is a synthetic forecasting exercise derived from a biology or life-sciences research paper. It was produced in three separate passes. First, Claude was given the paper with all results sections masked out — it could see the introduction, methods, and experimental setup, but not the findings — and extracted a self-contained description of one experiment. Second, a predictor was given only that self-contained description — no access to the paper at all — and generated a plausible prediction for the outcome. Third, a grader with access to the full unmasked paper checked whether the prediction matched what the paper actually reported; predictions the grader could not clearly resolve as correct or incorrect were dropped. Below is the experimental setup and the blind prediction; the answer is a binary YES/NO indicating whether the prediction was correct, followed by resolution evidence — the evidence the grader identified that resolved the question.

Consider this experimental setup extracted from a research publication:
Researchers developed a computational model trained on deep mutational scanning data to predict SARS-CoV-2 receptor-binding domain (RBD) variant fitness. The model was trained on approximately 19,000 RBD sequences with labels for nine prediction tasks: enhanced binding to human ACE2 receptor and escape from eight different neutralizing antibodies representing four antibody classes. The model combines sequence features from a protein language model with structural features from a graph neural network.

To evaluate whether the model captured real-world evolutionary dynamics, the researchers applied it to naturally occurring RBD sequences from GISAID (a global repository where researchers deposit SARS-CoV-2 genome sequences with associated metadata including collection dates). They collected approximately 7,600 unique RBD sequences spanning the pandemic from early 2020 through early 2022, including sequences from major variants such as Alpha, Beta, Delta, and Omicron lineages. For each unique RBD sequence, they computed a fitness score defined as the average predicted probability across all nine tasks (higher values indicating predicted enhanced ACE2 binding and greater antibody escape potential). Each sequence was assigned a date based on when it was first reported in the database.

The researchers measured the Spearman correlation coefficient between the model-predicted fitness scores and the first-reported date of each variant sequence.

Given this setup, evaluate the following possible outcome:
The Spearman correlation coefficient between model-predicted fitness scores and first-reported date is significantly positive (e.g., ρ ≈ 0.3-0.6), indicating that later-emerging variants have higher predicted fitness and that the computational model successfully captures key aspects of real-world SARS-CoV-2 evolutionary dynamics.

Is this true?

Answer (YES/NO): NO